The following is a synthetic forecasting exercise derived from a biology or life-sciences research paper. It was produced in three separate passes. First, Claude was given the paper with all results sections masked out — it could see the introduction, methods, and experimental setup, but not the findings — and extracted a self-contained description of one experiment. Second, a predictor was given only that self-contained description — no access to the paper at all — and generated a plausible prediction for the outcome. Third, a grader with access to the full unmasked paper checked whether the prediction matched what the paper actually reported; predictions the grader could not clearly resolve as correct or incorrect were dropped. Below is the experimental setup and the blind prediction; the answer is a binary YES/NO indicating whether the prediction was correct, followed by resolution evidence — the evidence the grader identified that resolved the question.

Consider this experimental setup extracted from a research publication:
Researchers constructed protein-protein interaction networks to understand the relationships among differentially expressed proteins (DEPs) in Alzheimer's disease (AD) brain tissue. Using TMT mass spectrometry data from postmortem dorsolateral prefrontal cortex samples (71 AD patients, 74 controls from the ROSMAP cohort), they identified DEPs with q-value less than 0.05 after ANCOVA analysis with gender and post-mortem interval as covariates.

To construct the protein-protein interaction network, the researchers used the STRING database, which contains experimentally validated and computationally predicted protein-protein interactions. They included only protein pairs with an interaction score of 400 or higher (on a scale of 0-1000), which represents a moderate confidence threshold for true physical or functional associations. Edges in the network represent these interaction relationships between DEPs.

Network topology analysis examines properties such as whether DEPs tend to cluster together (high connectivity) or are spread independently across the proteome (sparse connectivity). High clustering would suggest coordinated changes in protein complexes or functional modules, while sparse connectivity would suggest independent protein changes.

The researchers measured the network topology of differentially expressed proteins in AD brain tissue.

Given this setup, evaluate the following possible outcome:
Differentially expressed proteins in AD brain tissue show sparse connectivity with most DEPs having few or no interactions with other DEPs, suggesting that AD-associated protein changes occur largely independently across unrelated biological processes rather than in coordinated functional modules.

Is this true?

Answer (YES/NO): NO